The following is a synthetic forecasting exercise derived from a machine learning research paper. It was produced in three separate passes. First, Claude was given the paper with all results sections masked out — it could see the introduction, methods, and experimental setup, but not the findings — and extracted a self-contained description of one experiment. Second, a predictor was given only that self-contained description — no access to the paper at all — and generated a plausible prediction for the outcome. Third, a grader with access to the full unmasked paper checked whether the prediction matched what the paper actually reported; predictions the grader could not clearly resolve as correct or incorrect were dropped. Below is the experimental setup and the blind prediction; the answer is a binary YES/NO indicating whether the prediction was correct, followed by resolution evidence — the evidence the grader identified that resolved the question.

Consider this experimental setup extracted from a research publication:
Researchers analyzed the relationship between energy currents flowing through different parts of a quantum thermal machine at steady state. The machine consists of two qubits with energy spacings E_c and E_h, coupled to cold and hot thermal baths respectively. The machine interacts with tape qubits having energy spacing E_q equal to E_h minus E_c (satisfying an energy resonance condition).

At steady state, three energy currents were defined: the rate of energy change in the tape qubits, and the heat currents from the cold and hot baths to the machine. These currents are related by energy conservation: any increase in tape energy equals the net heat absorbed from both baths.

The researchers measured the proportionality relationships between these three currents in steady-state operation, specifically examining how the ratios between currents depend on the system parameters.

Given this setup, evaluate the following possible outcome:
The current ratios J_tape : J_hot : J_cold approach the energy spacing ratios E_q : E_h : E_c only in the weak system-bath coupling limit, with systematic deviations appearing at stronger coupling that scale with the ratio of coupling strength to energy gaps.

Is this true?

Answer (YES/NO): NO